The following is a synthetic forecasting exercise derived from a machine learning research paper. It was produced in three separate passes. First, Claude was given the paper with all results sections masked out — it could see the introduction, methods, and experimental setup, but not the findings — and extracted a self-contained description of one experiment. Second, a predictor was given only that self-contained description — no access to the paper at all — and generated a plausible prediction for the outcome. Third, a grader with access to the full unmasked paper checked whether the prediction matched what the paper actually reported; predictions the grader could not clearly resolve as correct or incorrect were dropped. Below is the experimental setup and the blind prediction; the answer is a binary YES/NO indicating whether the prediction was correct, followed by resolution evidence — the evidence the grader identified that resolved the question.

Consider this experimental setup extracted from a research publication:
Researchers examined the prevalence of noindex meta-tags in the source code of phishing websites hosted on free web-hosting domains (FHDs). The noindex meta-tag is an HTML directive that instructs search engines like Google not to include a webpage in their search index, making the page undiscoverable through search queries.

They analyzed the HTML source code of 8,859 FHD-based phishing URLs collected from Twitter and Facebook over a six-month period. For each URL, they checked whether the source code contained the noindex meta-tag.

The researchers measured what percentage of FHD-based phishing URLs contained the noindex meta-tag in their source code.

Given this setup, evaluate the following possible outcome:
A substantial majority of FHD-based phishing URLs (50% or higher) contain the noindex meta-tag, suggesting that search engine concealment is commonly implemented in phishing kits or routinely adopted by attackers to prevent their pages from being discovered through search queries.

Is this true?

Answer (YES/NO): NO